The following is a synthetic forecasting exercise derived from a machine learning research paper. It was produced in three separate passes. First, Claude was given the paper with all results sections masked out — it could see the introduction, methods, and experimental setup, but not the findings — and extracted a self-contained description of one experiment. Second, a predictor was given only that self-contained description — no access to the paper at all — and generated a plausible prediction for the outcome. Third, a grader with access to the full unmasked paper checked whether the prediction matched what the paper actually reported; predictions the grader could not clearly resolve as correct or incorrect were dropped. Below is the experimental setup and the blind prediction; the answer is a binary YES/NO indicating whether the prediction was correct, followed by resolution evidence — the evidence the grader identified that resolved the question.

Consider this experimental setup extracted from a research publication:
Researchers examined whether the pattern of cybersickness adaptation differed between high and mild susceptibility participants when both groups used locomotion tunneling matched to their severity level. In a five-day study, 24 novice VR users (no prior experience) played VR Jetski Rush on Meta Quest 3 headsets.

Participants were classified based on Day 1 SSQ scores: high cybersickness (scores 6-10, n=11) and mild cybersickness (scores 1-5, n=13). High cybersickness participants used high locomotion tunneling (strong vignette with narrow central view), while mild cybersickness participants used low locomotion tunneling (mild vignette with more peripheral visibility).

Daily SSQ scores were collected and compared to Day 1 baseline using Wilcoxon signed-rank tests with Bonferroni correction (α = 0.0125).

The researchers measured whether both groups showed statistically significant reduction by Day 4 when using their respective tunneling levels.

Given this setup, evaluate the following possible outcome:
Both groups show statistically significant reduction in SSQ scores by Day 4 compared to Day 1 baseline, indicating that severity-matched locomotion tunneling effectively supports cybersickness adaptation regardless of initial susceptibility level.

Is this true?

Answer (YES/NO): YES